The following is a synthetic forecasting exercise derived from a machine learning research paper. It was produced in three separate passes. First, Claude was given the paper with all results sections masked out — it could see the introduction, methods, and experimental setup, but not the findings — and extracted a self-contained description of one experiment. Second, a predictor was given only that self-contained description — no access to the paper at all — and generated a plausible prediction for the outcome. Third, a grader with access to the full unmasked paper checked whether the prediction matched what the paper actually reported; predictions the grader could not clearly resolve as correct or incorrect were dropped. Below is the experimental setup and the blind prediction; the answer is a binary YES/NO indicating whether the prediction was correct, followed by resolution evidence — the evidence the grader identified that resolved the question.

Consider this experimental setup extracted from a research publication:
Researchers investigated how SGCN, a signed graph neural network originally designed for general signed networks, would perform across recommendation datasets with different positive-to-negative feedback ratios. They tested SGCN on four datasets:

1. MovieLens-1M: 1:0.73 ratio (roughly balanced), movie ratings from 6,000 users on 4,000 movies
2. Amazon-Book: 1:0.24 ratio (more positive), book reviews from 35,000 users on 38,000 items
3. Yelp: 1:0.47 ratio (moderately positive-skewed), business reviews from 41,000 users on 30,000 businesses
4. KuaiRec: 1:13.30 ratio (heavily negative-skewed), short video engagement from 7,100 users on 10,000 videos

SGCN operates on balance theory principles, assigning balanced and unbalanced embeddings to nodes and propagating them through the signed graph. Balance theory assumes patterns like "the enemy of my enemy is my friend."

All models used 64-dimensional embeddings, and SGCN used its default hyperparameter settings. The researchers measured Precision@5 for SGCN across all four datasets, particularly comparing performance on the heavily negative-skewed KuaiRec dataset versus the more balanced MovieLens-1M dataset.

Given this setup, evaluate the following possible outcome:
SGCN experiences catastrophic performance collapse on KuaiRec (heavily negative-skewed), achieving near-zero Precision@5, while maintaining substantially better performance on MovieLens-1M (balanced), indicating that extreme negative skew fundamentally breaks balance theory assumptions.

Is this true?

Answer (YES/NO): YES